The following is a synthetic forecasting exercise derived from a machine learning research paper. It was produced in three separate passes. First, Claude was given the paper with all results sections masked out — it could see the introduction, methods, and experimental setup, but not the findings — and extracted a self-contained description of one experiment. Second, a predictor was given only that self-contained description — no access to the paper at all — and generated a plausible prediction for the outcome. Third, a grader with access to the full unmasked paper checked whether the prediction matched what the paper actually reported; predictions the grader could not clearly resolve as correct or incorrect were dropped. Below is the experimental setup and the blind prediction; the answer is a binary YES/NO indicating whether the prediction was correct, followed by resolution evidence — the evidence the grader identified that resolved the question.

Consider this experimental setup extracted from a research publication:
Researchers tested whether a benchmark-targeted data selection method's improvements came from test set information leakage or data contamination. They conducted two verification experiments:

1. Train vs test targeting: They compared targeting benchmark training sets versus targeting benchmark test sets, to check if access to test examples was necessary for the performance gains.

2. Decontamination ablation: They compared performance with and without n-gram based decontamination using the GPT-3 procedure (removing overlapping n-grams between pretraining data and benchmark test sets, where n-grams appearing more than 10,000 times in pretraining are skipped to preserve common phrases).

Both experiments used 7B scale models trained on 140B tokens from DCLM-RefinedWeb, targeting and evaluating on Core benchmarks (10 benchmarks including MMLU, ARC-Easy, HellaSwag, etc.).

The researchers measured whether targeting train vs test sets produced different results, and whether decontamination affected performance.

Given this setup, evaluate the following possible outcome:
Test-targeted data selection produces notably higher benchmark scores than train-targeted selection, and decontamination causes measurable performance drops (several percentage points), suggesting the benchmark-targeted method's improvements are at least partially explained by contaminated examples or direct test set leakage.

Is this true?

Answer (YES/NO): NO